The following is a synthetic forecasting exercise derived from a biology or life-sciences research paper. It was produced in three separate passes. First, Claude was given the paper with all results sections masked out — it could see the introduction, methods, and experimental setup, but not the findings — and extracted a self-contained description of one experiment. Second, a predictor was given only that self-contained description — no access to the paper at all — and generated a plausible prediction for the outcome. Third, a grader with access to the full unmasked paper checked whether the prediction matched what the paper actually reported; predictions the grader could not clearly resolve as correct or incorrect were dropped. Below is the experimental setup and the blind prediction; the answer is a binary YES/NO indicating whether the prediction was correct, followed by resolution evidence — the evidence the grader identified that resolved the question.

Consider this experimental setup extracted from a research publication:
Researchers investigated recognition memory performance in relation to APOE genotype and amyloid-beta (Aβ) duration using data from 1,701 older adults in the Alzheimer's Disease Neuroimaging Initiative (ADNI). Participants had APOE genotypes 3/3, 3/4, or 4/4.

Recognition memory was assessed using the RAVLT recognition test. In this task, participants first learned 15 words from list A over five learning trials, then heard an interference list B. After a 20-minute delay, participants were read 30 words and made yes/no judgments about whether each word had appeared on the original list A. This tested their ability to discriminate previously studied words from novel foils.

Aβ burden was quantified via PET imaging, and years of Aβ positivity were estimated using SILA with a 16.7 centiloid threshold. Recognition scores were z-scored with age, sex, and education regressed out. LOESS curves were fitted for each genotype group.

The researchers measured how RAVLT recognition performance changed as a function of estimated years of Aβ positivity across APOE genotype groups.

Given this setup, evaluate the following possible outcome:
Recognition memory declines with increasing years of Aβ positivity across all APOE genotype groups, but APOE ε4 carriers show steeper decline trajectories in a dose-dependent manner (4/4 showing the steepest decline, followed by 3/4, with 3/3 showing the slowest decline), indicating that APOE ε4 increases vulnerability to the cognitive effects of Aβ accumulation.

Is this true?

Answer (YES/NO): YES